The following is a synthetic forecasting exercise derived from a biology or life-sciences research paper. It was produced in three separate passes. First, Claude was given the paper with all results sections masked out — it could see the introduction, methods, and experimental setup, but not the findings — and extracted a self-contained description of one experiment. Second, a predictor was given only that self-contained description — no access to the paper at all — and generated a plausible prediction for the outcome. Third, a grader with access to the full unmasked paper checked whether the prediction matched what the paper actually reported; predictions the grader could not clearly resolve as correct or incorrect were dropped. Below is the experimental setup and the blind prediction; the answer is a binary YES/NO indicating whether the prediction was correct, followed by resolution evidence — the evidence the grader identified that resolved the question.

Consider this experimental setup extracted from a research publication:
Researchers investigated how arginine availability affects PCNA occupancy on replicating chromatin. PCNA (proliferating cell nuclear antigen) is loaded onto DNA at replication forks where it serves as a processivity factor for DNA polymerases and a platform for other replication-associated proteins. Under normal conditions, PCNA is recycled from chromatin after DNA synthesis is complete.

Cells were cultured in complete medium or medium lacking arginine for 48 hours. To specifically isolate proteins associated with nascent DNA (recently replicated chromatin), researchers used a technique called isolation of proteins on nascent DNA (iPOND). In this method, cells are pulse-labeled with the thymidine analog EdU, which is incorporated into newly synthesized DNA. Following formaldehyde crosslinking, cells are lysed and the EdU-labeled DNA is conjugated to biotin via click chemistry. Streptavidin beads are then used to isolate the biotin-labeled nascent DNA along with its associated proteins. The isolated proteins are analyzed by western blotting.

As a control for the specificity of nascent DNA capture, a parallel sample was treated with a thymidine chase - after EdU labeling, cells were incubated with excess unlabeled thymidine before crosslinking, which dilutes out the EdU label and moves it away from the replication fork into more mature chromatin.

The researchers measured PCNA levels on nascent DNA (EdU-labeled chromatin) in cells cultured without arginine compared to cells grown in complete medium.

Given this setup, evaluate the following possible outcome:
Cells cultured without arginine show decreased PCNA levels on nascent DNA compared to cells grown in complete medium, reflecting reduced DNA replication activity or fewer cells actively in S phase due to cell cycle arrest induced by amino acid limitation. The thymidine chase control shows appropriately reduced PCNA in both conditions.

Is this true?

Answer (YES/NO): NO